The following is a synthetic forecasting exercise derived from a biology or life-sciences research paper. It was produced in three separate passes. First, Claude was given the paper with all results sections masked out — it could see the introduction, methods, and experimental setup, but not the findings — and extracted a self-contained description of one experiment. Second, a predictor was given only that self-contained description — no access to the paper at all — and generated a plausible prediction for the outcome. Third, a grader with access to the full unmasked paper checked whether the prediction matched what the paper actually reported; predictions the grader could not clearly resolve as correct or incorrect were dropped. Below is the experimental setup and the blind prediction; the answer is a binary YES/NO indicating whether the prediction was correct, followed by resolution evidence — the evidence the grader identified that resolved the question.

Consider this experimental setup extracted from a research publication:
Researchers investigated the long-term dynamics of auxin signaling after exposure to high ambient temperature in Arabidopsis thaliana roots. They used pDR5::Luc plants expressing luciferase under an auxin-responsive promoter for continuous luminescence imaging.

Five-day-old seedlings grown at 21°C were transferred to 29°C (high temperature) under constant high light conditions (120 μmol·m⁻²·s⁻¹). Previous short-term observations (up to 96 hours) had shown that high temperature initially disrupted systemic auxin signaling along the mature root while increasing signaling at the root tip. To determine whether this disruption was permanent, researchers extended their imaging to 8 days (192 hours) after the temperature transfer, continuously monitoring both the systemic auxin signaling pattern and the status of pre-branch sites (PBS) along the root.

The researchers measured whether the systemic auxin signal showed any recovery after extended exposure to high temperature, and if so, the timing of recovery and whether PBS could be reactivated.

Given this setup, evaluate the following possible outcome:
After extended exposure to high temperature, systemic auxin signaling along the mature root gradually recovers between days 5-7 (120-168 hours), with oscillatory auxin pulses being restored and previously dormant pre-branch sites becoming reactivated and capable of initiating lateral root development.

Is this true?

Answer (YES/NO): NO